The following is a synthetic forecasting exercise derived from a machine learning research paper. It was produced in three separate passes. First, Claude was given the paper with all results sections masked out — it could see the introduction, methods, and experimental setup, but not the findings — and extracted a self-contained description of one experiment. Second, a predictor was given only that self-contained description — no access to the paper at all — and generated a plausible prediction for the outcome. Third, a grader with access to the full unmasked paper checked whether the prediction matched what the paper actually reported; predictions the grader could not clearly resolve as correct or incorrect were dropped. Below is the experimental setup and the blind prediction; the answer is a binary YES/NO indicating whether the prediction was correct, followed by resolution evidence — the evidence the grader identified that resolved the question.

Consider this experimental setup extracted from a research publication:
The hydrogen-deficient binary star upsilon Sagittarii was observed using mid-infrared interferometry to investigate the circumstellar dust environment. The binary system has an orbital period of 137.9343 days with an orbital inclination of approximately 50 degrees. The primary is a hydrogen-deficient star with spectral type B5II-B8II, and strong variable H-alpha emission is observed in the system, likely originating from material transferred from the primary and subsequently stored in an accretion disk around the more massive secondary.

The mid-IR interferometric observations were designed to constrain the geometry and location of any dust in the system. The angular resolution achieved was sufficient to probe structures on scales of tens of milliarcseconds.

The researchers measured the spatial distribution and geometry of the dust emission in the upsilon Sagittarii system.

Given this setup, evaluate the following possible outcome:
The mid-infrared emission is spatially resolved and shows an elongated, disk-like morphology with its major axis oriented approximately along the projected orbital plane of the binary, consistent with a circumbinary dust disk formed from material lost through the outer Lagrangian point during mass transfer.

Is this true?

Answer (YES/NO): YES